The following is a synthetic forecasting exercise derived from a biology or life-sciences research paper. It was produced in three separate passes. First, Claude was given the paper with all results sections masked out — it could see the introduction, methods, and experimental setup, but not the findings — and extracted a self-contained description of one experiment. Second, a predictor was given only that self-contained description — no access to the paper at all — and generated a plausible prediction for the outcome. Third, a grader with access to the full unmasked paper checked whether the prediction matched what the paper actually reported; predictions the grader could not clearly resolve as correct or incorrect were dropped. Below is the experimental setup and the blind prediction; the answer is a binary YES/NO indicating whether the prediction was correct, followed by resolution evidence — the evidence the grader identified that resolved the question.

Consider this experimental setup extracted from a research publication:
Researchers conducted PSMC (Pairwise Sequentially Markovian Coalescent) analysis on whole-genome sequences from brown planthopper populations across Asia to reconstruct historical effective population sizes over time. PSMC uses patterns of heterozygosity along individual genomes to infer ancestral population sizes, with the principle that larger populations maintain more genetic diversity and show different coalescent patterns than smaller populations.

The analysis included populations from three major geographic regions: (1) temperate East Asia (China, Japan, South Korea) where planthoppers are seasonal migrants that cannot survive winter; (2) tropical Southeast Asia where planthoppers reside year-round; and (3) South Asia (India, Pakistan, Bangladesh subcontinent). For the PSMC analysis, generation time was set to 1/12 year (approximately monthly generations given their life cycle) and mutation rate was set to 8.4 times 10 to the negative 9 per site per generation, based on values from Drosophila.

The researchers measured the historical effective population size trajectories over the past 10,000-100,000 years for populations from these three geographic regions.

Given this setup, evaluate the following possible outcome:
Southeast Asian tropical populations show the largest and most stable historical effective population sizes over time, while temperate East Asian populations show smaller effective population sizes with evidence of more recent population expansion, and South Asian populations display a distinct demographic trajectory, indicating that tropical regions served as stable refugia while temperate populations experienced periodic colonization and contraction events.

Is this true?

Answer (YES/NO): NO